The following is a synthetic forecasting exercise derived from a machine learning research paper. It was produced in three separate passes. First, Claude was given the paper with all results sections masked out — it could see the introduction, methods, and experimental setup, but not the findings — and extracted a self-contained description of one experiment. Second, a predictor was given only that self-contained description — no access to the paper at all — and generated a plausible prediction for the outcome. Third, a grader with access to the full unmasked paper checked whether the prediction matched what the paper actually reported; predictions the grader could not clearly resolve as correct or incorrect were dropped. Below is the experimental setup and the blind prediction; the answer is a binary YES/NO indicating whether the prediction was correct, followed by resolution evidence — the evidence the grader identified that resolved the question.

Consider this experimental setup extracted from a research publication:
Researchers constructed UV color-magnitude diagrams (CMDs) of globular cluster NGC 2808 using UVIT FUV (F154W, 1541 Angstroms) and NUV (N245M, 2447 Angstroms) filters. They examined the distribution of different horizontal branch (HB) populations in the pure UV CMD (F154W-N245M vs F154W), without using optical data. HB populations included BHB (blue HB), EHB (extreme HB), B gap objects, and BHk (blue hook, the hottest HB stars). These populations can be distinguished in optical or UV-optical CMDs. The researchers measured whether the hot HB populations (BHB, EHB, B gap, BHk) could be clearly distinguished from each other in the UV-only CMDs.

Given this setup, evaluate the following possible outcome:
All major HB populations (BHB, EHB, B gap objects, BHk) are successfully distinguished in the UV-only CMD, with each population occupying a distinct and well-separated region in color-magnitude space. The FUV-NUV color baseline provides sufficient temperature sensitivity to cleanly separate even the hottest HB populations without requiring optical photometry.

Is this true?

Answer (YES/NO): NO